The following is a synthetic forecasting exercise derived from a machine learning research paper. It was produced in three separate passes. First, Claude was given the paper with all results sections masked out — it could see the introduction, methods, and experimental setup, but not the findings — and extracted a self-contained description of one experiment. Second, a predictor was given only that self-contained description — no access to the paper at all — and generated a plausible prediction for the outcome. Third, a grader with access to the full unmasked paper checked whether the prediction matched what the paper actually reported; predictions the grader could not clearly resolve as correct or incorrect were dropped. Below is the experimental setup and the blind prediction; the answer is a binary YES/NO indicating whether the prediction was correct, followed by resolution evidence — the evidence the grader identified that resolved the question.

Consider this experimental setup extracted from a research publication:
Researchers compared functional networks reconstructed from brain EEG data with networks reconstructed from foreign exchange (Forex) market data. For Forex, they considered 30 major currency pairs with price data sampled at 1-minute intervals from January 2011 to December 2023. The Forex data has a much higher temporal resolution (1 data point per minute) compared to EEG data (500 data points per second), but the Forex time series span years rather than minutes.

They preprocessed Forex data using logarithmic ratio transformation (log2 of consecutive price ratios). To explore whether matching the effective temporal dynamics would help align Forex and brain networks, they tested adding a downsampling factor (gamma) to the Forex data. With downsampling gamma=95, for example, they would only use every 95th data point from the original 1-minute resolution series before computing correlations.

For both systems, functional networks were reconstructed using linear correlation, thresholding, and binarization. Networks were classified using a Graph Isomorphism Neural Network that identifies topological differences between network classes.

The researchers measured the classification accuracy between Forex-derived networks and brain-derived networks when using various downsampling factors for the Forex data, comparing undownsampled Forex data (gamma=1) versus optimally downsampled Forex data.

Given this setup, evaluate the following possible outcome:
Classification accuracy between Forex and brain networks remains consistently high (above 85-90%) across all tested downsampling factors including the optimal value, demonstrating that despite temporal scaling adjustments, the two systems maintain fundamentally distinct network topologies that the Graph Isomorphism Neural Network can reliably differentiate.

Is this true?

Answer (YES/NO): NO